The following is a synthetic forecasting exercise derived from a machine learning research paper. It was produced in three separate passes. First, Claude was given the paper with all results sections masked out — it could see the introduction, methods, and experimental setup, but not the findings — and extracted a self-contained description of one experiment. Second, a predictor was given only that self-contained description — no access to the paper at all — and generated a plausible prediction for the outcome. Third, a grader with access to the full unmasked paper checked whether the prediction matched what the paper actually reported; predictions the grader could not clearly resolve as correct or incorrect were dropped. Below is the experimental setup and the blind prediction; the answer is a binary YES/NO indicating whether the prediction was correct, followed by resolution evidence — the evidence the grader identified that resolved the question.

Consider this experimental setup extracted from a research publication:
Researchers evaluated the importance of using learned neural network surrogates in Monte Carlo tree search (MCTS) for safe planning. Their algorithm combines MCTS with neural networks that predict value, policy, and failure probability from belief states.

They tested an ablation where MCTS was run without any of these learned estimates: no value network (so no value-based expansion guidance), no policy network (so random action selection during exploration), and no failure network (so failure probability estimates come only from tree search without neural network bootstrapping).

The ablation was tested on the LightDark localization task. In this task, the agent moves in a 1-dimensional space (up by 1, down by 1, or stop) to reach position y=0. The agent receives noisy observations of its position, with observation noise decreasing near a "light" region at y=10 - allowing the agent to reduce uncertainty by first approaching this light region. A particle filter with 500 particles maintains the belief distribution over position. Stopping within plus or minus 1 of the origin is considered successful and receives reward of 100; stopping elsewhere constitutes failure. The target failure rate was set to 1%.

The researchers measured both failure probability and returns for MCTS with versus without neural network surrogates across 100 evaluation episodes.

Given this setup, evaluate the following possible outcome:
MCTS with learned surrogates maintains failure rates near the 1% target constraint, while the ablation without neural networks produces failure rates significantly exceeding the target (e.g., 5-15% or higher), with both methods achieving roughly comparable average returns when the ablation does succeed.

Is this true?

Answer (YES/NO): NO